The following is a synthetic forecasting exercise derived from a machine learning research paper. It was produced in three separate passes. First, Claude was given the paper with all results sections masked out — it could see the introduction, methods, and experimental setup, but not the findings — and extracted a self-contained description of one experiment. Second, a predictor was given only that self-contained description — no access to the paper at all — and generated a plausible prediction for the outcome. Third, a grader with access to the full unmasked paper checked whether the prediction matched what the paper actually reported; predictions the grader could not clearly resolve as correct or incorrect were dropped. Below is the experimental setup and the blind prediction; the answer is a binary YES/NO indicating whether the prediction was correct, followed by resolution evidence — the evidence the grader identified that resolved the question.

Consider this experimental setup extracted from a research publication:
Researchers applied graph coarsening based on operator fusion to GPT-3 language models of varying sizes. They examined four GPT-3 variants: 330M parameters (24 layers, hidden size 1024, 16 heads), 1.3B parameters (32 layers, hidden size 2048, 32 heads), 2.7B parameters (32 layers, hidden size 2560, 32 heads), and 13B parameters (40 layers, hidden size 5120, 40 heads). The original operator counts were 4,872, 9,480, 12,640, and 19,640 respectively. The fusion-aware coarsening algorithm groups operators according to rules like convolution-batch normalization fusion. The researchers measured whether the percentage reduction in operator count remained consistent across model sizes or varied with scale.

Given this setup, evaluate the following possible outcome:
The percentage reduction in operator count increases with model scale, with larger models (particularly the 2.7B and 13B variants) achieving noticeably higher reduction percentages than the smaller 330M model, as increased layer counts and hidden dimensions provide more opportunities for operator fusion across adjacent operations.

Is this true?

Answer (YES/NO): NO